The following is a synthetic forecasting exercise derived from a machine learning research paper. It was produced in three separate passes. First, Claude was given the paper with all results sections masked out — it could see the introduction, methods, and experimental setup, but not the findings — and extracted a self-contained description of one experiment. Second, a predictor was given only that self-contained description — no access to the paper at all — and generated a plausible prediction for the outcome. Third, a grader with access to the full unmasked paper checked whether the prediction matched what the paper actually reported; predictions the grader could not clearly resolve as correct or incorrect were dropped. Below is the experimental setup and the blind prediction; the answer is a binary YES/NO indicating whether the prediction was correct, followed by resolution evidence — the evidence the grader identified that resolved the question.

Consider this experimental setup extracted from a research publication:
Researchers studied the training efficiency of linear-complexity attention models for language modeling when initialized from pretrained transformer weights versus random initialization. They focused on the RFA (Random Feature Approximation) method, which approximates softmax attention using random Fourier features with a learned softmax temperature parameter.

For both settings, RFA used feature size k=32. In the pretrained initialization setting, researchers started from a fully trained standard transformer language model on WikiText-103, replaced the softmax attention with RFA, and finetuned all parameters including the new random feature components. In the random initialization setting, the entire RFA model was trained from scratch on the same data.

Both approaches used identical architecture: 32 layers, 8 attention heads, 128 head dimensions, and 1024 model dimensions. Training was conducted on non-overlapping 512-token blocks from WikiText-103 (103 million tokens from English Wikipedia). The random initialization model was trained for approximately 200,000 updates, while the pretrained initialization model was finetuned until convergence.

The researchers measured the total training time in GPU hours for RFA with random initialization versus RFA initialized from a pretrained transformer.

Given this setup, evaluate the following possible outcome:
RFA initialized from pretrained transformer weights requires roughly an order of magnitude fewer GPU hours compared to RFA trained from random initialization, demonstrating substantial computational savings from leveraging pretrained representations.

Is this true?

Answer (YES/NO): NO